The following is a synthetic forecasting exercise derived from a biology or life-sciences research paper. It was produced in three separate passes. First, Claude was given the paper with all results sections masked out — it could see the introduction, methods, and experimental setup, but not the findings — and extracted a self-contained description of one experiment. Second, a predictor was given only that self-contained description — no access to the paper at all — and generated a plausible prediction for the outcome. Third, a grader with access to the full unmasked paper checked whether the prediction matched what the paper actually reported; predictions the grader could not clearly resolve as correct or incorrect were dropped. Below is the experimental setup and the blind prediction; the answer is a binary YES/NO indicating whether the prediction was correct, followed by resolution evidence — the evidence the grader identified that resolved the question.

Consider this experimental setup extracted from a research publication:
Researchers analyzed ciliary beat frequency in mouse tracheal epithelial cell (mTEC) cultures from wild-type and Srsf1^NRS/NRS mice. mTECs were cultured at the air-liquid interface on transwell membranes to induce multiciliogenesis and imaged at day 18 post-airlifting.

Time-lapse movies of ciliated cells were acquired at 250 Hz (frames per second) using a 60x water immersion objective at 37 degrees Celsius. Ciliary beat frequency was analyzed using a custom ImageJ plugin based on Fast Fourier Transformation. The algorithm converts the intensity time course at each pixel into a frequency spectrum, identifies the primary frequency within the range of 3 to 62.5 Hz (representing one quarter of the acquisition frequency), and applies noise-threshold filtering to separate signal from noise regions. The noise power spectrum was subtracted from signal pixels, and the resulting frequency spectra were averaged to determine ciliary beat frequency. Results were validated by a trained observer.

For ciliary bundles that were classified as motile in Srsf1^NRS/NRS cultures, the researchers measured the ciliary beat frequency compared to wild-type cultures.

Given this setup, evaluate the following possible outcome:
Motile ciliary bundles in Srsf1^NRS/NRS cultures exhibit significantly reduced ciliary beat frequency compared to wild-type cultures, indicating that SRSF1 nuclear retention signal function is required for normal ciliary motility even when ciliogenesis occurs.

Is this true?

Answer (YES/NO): YES